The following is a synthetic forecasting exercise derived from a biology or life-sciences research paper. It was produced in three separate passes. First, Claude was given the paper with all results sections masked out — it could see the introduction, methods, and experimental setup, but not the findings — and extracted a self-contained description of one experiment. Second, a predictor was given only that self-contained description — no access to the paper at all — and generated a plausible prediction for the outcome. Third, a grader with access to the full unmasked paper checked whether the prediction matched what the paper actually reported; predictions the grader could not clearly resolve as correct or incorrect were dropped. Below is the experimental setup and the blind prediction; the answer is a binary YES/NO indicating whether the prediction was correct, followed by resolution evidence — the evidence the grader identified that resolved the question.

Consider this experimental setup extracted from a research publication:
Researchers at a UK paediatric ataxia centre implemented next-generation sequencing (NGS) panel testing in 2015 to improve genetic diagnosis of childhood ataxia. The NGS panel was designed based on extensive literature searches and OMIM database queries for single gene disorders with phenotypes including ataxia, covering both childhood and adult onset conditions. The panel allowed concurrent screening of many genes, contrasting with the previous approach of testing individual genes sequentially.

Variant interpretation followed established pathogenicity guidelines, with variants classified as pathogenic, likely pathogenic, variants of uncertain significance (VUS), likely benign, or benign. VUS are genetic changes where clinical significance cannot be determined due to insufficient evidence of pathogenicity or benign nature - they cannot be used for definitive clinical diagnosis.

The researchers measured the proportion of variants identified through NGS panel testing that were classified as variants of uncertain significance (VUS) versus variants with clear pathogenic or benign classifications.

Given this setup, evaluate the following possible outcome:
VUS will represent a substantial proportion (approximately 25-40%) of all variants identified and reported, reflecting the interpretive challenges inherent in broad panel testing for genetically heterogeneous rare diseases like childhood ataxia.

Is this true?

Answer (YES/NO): NO